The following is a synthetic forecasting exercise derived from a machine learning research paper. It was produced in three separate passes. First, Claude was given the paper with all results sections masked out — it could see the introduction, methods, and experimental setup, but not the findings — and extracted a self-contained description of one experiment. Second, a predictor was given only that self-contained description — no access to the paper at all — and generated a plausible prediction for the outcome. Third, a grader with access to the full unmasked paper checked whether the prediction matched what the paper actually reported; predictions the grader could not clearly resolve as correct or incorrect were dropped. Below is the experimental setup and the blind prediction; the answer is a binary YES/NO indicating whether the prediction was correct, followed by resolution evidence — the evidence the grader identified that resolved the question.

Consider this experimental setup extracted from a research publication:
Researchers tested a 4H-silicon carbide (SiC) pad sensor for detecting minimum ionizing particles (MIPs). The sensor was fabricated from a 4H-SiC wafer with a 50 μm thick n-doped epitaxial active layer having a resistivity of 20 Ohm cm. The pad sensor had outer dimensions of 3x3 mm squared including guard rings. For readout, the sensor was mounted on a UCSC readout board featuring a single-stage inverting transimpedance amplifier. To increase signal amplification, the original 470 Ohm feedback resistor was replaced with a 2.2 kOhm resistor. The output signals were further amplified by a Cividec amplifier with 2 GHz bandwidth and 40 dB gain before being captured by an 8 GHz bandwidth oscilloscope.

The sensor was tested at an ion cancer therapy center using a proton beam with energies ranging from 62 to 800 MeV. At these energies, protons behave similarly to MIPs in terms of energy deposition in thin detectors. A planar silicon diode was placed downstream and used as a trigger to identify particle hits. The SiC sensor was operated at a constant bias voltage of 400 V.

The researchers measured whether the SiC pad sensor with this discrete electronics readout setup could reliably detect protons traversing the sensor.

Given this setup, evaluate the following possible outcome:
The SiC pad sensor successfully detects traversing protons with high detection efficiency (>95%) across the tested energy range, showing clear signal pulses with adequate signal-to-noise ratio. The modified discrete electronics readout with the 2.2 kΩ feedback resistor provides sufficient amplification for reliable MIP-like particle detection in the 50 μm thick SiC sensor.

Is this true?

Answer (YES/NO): NO